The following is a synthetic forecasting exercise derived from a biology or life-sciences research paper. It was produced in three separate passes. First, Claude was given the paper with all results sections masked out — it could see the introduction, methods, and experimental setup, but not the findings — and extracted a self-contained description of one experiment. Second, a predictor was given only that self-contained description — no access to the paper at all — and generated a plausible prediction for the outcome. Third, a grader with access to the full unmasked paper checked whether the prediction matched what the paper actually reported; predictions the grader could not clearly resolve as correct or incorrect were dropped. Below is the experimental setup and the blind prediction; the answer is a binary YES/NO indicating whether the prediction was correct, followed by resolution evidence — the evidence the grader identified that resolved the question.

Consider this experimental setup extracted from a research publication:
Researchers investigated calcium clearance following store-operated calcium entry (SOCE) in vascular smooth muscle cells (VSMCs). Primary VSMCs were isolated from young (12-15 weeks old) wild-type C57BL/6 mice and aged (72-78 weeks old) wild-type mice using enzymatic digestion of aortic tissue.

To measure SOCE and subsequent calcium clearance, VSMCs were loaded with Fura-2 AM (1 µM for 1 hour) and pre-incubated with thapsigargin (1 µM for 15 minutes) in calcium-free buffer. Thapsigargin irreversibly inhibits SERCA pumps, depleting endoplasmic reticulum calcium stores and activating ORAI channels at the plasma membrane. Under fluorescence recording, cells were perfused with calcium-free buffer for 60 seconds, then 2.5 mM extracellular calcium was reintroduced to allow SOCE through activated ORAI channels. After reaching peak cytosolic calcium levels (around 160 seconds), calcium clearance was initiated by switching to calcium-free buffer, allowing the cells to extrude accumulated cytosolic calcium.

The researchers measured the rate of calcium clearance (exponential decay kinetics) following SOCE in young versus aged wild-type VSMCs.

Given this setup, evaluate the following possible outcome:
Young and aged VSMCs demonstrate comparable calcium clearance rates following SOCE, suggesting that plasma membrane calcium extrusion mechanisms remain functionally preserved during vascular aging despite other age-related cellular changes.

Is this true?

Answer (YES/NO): NO